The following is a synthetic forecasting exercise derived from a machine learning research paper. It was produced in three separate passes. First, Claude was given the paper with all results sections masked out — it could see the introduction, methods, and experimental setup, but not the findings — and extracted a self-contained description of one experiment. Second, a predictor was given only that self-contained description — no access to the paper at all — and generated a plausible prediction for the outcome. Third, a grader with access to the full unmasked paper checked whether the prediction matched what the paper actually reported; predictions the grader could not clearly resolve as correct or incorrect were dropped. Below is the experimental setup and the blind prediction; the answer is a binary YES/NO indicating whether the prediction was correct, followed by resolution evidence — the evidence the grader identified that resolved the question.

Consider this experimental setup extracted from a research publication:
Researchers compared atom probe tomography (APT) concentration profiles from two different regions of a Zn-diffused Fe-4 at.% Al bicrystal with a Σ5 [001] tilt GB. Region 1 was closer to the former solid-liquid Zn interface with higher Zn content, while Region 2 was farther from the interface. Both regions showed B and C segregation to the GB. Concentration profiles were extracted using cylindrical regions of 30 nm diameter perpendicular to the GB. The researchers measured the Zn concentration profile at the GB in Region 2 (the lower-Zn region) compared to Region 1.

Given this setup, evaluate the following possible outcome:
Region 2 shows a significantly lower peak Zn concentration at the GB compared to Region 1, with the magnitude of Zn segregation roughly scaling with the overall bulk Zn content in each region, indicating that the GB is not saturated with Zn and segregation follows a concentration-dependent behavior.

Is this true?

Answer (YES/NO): NO